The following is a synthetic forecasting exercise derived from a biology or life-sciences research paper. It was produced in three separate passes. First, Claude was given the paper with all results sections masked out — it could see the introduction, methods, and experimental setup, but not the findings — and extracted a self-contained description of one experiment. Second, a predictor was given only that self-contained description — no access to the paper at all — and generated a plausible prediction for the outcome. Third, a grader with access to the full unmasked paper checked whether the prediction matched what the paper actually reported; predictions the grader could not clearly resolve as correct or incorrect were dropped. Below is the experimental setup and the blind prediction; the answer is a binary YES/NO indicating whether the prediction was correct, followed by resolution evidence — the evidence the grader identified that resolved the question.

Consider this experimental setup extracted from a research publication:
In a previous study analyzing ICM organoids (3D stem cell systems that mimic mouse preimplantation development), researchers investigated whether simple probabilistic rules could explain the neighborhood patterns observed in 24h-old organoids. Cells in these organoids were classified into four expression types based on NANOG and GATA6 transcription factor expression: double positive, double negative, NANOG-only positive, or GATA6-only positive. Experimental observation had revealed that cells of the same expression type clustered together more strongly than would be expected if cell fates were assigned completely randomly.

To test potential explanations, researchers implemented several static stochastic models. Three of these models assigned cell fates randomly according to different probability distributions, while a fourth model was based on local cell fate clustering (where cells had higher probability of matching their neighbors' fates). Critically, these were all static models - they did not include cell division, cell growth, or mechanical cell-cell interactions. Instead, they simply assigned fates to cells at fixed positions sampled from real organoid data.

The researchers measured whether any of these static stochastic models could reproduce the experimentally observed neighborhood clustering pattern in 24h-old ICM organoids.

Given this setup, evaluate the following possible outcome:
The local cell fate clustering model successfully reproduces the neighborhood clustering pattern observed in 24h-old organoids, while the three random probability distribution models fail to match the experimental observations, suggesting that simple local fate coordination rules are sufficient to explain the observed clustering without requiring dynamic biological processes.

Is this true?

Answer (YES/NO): NO